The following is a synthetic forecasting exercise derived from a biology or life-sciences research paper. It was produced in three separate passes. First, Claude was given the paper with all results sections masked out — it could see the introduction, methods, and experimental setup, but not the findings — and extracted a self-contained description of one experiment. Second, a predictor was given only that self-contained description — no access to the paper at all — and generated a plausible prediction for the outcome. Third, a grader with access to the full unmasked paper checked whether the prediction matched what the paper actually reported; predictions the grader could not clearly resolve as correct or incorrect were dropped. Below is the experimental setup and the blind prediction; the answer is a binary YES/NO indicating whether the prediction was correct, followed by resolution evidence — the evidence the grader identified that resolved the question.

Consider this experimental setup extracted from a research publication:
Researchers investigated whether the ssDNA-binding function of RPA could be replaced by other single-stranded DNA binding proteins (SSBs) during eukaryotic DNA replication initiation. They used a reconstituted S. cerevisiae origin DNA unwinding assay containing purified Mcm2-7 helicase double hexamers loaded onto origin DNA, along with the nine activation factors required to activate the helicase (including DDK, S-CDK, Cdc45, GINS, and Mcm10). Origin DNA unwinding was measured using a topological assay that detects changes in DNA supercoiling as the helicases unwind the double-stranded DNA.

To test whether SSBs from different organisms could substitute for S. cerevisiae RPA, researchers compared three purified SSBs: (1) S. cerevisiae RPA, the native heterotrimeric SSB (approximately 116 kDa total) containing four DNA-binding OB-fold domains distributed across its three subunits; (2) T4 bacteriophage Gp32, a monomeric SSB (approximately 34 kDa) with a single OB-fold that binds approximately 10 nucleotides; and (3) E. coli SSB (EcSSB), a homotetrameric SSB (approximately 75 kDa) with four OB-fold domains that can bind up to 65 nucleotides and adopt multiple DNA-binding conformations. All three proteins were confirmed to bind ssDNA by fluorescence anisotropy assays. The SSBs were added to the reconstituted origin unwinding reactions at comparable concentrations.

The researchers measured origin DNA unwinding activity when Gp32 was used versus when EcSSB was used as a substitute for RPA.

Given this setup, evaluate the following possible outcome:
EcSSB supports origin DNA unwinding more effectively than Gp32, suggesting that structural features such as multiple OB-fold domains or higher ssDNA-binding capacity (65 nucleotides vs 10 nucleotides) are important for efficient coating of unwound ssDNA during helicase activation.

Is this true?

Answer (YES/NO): NO